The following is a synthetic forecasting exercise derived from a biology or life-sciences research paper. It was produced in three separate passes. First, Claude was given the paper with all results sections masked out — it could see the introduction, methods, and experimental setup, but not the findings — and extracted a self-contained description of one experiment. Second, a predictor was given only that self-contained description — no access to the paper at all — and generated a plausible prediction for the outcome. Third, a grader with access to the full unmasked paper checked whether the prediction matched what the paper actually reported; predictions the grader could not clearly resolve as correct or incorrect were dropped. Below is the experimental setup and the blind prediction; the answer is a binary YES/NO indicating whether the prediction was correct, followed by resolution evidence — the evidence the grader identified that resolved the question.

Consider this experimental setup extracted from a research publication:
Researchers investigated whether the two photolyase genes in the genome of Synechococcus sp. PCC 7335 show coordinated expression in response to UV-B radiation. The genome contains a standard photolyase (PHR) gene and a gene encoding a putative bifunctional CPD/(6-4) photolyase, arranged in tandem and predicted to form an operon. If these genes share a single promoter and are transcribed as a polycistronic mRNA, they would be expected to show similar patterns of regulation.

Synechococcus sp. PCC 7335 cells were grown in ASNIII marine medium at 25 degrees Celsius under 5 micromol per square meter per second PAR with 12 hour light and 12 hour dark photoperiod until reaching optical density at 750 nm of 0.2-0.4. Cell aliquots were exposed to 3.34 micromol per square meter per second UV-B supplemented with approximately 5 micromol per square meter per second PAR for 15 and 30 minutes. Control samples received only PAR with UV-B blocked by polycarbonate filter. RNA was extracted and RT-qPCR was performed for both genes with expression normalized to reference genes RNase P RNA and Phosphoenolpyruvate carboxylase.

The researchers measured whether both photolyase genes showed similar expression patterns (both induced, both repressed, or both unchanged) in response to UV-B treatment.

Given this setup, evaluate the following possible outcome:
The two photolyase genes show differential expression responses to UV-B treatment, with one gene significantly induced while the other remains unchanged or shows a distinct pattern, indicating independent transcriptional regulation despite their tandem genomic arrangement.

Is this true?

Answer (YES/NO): NO